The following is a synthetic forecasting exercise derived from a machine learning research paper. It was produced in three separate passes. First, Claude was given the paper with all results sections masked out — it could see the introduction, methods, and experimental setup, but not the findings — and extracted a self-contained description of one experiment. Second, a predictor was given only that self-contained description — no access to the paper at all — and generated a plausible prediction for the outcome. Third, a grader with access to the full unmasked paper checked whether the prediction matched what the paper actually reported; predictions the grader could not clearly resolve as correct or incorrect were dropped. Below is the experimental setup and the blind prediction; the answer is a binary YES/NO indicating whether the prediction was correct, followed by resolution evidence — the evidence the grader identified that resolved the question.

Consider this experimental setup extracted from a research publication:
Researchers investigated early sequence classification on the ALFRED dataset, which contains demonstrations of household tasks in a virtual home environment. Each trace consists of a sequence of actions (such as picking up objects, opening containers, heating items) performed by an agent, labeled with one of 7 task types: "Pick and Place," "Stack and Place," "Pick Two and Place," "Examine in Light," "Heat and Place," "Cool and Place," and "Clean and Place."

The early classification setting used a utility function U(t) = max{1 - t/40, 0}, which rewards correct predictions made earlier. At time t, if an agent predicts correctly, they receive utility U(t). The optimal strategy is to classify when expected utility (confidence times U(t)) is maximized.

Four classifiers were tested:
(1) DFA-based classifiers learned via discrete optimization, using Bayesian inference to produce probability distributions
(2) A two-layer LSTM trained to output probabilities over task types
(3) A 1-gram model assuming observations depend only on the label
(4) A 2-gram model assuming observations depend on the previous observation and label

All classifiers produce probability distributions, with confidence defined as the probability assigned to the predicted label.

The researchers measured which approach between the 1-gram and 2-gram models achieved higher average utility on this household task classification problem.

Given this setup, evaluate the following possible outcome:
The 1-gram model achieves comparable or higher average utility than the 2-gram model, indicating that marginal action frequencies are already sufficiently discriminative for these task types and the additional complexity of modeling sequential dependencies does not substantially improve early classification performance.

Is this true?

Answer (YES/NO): NO